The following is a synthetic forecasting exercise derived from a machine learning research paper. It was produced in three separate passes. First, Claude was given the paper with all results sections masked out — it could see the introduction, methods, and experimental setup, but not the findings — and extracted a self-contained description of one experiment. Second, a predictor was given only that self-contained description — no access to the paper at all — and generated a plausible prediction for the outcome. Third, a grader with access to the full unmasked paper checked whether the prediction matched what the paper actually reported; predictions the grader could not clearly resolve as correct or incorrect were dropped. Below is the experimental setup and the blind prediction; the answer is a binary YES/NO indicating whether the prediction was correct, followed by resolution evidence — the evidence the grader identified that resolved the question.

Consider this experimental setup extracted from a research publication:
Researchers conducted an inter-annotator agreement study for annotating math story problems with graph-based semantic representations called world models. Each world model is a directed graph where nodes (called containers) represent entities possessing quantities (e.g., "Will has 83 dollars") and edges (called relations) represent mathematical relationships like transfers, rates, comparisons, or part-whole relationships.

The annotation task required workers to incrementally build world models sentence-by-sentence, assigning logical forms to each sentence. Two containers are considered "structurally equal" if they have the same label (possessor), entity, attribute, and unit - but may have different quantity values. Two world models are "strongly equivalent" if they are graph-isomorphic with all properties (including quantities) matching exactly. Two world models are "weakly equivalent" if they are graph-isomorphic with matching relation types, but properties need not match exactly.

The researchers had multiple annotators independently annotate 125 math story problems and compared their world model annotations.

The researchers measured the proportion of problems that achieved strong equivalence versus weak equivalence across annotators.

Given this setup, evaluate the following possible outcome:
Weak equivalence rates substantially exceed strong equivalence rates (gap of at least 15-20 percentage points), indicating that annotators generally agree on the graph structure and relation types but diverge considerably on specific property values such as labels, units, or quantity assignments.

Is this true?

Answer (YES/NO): YES